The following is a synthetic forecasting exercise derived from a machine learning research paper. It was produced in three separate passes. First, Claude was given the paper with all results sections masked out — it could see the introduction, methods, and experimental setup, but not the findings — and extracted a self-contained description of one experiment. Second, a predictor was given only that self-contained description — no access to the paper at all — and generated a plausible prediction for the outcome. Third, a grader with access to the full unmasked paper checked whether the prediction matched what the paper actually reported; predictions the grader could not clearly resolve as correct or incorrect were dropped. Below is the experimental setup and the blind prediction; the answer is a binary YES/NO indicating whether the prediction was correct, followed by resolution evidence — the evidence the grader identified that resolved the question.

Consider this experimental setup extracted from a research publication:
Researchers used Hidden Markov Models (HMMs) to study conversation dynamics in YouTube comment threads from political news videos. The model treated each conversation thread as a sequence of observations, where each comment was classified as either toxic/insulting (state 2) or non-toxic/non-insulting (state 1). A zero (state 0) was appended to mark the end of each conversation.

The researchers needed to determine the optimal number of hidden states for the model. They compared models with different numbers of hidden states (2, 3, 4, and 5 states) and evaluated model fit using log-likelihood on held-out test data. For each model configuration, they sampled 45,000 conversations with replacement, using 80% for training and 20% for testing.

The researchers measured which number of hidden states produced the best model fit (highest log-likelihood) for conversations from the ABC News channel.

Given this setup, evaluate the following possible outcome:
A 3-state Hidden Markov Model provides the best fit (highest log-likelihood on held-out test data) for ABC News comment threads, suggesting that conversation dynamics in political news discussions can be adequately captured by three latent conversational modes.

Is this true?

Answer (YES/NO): NO